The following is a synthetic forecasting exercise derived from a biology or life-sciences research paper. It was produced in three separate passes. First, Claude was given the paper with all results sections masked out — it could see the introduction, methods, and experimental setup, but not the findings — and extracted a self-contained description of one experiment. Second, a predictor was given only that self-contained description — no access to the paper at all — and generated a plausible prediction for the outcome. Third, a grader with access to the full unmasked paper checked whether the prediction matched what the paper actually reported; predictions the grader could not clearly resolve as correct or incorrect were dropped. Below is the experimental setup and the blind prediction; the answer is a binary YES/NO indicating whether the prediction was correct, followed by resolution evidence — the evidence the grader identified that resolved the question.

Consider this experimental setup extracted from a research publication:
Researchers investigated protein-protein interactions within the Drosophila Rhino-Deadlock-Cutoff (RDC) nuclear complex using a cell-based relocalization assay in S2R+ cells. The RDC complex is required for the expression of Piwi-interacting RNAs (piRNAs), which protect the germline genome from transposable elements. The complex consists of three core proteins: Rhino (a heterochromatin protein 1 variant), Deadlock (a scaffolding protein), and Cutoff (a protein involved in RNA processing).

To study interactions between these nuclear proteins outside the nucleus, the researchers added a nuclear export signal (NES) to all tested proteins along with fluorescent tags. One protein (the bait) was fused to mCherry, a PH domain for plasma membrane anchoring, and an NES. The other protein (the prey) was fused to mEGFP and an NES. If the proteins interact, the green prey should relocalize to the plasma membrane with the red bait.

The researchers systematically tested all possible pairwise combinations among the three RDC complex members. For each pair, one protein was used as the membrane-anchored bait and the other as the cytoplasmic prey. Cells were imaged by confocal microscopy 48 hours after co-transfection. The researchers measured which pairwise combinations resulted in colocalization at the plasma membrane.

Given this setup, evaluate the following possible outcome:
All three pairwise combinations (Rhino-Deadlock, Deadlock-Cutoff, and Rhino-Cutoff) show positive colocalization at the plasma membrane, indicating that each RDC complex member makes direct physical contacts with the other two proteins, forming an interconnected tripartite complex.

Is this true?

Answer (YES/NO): NO